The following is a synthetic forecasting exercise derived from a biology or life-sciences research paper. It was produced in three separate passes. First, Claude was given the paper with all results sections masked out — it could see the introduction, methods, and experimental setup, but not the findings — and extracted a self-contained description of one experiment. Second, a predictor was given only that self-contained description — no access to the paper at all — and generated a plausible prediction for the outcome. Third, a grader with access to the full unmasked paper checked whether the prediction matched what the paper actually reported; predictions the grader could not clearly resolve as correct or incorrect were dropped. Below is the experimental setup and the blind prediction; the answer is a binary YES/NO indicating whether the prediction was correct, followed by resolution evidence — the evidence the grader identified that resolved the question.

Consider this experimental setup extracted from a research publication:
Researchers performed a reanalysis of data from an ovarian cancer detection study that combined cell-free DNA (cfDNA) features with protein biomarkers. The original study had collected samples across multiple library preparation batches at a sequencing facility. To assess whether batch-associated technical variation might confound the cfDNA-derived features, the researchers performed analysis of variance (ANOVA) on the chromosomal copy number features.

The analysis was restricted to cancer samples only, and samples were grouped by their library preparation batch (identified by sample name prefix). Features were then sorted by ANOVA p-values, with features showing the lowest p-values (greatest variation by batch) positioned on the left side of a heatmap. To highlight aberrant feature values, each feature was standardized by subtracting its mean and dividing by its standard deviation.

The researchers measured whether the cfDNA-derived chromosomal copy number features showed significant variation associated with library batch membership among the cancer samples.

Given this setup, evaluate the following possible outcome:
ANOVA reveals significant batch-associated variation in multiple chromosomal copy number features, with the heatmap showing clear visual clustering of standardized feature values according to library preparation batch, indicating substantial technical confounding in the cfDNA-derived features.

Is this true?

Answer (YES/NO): YES